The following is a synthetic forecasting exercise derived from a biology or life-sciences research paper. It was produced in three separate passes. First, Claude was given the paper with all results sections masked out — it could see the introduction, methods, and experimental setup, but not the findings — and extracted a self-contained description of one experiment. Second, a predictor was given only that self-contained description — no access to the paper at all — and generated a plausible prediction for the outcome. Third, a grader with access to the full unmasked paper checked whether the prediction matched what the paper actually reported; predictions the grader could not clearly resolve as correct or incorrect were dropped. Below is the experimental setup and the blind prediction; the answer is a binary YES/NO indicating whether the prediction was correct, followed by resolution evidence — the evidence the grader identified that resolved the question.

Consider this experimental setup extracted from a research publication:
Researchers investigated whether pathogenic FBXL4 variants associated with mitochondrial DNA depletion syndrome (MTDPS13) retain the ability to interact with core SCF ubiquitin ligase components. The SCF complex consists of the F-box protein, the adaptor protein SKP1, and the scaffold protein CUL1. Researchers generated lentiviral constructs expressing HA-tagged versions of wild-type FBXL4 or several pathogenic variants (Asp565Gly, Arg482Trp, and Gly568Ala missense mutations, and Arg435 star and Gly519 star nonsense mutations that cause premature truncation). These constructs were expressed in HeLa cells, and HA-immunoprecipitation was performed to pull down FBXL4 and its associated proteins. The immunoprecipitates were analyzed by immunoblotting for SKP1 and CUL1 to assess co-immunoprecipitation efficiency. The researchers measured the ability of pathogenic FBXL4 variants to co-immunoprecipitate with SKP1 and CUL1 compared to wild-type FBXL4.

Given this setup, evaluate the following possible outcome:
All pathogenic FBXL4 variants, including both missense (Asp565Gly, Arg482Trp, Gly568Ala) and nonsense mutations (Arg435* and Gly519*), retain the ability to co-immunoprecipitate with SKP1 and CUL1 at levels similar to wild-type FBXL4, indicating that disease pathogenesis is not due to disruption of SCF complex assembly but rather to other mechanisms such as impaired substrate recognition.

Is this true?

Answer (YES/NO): NO